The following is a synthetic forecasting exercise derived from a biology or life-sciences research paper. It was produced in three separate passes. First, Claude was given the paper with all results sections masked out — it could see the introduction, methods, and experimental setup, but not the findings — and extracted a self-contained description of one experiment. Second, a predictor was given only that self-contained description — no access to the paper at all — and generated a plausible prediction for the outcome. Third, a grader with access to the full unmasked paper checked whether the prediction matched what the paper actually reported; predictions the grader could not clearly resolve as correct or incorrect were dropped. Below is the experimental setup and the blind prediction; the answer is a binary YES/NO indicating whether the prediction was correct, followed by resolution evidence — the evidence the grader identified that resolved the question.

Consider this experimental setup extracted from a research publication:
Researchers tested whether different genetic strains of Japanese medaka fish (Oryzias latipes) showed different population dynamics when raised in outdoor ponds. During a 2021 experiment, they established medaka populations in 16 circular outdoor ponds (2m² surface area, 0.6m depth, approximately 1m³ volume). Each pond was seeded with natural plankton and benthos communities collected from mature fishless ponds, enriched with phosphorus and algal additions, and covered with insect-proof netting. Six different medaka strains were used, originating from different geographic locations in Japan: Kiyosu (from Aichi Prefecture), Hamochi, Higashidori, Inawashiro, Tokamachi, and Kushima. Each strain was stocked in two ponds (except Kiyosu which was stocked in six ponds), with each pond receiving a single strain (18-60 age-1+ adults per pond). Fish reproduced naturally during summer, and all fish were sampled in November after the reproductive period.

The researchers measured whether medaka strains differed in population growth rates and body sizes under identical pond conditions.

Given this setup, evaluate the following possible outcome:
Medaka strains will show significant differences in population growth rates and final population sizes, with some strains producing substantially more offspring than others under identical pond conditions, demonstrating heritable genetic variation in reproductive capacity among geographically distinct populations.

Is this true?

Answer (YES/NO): NO